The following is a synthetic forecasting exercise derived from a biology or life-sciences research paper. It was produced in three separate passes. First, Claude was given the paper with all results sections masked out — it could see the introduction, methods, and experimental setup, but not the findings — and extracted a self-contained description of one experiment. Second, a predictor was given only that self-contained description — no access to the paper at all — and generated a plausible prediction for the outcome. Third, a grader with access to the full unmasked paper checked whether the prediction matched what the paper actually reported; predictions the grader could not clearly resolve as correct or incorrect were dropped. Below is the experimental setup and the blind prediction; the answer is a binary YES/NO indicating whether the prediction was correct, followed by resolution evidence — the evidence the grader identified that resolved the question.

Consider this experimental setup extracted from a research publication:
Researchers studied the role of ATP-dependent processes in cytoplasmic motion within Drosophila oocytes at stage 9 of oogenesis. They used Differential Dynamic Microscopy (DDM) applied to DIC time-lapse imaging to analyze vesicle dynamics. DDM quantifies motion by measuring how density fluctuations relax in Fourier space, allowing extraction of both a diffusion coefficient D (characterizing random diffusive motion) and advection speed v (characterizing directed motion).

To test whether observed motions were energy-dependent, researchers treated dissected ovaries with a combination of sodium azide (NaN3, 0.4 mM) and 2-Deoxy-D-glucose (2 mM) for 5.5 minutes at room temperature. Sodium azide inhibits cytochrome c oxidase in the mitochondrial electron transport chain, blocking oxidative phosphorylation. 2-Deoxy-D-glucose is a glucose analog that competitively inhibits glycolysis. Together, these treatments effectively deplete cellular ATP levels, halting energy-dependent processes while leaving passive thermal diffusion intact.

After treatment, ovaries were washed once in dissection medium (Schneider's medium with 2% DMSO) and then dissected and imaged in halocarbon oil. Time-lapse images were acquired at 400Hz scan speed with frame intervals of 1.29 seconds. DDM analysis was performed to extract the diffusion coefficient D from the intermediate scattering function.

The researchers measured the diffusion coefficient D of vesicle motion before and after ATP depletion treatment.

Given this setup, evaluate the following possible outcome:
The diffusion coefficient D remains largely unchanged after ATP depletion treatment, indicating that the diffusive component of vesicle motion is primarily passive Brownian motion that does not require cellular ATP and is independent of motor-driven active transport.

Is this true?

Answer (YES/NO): NO